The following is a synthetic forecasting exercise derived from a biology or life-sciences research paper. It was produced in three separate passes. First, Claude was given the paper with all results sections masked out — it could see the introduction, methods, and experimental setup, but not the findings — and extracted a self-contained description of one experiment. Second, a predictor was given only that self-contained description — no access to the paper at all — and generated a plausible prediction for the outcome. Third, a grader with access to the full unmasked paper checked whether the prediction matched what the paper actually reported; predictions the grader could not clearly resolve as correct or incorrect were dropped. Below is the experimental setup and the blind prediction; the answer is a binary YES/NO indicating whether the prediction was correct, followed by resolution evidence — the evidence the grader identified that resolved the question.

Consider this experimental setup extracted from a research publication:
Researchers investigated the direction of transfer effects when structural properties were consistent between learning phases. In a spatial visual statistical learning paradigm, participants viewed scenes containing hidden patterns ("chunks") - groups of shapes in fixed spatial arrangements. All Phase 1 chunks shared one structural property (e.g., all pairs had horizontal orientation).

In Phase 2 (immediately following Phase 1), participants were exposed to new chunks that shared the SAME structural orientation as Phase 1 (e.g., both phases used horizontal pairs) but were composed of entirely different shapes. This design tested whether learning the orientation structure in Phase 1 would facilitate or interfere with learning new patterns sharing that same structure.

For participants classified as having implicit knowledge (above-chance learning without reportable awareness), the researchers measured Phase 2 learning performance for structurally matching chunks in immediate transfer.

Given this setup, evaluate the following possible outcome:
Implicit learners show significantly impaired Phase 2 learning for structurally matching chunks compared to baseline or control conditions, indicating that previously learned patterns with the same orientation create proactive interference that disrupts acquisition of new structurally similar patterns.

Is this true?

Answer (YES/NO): YES